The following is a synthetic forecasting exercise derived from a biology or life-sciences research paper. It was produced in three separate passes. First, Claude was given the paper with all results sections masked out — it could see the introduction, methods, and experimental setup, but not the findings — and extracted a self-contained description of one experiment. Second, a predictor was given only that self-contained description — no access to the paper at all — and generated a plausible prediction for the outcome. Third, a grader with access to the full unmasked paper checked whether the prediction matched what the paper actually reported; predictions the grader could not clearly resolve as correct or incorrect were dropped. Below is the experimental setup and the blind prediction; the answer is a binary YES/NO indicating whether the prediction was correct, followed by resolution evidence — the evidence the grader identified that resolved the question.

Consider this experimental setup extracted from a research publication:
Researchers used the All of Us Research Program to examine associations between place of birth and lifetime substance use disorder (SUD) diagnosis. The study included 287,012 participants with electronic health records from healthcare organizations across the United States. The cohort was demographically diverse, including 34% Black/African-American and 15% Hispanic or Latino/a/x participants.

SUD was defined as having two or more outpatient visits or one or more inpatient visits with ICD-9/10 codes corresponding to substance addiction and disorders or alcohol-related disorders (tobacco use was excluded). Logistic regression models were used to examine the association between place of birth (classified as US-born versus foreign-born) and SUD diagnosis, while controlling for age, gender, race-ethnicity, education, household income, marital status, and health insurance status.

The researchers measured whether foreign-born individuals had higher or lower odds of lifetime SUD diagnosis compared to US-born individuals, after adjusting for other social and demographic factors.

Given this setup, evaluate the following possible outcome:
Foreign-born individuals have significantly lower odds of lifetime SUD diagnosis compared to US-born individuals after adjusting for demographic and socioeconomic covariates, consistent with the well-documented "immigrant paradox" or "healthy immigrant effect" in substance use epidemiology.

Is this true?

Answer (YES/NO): YES